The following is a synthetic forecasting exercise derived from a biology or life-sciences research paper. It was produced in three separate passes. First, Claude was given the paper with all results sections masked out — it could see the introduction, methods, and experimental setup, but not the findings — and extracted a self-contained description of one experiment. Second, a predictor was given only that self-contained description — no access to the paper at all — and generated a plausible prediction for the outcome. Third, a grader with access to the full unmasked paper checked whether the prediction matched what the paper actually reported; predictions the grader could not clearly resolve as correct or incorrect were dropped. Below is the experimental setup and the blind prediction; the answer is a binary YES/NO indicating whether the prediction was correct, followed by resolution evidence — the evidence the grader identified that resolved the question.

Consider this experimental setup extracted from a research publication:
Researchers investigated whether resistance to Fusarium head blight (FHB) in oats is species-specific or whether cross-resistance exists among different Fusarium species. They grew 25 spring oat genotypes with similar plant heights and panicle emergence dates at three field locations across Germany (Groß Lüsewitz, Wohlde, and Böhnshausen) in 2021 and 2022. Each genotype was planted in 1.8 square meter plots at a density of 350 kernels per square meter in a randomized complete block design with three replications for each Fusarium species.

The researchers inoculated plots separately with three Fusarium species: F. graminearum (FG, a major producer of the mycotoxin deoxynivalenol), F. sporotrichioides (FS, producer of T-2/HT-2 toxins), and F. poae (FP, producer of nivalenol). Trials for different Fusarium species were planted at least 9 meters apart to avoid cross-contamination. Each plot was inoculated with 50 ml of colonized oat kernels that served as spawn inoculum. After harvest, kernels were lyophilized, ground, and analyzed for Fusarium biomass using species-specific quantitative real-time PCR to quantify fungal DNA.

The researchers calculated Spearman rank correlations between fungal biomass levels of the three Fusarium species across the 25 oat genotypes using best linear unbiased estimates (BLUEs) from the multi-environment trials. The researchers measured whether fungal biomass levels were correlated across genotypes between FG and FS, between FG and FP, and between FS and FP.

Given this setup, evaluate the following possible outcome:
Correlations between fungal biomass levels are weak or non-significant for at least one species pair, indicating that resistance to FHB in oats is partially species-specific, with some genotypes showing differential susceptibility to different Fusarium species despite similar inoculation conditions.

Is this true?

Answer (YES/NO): YES